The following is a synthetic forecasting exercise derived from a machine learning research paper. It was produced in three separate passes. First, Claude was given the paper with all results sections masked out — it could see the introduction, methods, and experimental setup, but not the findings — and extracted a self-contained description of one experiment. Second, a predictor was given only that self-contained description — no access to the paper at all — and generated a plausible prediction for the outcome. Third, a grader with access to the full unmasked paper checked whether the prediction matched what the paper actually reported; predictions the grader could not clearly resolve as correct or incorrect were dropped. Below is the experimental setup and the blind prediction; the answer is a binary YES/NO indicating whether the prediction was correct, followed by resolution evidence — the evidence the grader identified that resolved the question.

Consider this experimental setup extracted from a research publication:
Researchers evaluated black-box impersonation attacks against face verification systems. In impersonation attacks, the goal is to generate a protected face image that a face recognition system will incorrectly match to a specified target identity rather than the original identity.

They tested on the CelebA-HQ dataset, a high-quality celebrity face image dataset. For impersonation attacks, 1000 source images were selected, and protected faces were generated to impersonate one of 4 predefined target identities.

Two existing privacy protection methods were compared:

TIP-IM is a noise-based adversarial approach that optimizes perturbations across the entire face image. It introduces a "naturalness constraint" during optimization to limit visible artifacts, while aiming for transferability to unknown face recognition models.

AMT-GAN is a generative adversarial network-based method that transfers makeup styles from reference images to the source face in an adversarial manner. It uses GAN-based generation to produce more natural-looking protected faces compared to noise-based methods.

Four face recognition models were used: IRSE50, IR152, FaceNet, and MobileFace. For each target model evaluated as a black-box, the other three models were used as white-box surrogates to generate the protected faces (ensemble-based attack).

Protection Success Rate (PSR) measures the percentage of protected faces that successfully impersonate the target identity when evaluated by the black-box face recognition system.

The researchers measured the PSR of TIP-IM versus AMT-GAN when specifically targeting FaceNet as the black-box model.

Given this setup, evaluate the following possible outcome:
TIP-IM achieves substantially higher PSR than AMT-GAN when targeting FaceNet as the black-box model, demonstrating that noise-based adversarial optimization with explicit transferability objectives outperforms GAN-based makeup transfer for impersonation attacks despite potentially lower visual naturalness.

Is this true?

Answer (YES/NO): YES